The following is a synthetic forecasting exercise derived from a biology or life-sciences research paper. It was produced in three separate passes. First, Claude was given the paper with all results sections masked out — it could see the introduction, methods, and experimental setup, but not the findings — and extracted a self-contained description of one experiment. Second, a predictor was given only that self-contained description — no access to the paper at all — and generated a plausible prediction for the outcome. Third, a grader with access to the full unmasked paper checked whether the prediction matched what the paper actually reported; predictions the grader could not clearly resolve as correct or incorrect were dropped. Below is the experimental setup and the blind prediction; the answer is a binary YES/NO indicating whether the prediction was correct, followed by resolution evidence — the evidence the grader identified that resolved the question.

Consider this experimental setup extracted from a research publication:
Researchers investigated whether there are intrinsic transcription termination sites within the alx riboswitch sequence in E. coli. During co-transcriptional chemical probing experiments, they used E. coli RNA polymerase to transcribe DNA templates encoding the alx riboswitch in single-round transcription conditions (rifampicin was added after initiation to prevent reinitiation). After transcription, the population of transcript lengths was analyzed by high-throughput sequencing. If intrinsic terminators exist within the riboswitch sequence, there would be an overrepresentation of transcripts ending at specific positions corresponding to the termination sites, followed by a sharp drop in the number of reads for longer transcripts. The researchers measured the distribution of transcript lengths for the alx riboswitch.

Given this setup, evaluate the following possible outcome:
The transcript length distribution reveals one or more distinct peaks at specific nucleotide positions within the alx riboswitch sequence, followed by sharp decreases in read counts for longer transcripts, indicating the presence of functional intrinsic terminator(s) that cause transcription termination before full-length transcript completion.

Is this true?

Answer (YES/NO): YES